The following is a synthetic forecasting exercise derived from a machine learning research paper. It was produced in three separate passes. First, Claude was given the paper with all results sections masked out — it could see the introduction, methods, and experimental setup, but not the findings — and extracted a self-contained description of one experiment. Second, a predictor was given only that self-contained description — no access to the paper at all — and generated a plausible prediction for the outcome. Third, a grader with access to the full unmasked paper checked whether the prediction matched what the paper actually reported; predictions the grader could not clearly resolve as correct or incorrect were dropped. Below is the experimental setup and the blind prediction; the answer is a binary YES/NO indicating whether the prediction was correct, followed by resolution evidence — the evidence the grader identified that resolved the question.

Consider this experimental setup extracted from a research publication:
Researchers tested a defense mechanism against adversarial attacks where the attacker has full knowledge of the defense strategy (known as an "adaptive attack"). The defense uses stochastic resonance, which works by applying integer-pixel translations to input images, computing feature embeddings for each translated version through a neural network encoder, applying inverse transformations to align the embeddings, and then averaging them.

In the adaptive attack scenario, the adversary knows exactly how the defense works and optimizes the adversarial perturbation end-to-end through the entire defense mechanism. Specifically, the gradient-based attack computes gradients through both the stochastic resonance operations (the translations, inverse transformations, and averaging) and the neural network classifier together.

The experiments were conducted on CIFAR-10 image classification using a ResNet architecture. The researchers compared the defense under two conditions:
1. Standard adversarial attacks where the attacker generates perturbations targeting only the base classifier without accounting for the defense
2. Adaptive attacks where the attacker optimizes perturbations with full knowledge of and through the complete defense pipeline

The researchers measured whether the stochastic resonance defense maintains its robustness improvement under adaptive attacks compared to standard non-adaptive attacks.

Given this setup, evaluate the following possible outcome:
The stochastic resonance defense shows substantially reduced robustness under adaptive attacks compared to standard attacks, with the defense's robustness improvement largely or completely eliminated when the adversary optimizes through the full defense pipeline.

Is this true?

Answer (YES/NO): NO